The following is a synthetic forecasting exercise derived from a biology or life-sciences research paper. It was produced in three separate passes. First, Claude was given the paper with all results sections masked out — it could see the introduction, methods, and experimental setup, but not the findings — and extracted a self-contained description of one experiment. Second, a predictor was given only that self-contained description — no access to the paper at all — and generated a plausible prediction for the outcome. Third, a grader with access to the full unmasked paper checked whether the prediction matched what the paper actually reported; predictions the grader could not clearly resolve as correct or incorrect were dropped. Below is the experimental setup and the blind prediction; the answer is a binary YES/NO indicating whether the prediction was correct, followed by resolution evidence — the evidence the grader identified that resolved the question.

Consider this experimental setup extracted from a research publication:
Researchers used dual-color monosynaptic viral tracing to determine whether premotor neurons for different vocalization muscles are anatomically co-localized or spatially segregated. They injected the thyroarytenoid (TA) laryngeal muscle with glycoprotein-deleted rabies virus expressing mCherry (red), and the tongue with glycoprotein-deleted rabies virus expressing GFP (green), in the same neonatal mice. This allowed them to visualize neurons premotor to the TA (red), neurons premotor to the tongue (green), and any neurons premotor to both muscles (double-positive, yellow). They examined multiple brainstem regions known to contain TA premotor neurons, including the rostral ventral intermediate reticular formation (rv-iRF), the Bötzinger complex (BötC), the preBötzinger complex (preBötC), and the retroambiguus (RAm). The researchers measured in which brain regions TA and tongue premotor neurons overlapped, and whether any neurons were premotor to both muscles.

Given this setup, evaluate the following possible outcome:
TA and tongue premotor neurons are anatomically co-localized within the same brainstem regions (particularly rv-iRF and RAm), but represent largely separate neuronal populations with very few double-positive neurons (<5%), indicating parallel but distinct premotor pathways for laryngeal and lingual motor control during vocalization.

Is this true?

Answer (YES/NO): NO